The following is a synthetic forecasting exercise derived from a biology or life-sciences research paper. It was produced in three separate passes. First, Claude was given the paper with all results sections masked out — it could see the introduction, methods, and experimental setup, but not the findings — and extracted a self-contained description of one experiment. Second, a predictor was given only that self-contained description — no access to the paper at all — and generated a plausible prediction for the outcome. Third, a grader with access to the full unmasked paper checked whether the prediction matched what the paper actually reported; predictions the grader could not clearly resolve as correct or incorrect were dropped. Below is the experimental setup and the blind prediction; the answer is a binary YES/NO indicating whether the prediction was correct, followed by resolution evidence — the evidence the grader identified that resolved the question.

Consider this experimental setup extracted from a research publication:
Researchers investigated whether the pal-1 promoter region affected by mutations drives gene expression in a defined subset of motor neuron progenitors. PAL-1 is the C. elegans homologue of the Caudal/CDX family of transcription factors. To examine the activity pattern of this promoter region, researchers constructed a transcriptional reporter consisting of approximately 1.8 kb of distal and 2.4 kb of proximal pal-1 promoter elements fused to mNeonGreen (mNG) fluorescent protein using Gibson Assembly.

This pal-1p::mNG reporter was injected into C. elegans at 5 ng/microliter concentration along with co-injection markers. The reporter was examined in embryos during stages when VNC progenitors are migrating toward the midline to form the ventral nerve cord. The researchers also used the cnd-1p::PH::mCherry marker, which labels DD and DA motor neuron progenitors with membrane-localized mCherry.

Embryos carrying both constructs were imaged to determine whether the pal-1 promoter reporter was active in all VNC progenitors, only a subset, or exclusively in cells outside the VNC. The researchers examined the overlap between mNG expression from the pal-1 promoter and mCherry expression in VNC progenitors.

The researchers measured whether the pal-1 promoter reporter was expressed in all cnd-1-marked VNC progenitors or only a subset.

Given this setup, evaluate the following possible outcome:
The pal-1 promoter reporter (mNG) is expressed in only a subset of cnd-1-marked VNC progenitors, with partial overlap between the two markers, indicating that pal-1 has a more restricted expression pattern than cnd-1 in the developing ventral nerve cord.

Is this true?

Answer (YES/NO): YES